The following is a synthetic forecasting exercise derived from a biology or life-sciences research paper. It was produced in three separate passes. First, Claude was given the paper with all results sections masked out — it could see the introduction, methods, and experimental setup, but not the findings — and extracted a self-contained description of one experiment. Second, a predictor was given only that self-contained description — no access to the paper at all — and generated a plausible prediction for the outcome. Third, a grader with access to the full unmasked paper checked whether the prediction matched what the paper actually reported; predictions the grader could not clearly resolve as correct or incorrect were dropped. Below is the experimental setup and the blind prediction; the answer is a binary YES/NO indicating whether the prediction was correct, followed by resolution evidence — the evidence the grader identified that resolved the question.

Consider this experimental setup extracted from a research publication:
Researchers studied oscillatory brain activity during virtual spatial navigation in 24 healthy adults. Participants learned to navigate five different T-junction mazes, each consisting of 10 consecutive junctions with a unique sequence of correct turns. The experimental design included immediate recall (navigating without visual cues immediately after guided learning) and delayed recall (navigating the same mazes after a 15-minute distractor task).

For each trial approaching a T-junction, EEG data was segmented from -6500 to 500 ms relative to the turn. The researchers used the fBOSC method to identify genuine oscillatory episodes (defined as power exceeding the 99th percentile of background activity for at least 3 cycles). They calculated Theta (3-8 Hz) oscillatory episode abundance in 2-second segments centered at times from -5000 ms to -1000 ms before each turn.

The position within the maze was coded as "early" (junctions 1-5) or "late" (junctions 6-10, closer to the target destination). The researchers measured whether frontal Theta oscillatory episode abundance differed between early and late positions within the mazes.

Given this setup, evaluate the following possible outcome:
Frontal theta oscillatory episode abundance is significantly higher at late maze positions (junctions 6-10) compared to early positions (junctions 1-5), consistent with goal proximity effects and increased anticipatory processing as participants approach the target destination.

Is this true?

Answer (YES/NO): NO